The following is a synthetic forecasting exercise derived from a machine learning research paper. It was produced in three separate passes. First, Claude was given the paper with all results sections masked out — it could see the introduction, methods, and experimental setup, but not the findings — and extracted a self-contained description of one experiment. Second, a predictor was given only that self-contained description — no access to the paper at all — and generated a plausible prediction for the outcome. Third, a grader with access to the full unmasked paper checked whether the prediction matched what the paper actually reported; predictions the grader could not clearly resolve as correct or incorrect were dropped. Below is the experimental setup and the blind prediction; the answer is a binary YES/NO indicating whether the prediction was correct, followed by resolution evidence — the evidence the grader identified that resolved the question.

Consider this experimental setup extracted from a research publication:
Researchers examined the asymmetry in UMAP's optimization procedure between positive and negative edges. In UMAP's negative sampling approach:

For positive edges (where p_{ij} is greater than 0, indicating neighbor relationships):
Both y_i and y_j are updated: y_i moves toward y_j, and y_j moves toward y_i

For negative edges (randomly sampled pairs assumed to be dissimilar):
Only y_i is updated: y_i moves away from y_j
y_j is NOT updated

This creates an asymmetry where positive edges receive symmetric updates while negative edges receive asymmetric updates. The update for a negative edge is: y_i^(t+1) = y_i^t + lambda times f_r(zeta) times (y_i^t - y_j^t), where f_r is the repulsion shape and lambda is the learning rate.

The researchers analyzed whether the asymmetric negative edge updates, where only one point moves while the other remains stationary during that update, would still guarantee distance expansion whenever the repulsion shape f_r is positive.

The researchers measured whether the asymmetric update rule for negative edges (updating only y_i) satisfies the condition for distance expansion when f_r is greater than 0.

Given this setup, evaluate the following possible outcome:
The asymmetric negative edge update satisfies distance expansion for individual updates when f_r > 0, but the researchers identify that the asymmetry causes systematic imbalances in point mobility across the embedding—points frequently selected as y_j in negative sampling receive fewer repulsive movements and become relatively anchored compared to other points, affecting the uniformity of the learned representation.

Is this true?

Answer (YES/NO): NO